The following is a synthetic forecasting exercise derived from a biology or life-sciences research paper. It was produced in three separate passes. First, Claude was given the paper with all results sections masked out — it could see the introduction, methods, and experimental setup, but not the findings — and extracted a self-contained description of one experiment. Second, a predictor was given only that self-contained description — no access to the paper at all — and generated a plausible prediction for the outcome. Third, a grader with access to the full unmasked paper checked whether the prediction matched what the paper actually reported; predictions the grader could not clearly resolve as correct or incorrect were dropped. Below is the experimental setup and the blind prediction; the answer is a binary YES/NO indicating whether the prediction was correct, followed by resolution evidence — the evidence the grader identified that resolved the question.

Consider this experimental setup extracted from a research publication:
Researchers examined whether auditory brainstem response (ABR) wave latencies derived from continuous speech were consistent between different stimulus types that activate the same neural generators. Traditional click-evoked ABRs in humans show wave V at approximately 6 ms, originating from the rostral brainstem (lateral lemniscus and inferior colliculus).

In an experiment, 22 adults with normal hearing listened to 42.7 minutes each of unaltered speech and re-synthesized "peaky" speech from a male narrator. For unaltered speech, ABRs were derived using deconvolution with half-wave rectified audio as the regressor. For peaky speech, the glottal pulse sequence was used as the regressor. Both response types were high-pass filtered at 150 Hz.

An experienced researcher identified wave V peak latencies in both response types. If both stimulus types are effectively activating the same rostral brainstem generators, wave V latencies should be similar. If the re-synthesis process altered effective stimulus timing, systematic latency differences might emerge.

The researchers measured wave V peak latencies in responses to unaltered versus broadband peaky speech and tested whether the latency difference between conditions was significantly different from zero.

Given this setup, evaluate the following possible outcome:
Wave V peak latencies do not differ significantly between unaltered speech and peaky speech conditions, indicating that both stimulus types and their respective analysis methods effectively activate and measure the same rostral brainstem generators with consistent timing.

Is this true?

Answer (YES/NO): NO